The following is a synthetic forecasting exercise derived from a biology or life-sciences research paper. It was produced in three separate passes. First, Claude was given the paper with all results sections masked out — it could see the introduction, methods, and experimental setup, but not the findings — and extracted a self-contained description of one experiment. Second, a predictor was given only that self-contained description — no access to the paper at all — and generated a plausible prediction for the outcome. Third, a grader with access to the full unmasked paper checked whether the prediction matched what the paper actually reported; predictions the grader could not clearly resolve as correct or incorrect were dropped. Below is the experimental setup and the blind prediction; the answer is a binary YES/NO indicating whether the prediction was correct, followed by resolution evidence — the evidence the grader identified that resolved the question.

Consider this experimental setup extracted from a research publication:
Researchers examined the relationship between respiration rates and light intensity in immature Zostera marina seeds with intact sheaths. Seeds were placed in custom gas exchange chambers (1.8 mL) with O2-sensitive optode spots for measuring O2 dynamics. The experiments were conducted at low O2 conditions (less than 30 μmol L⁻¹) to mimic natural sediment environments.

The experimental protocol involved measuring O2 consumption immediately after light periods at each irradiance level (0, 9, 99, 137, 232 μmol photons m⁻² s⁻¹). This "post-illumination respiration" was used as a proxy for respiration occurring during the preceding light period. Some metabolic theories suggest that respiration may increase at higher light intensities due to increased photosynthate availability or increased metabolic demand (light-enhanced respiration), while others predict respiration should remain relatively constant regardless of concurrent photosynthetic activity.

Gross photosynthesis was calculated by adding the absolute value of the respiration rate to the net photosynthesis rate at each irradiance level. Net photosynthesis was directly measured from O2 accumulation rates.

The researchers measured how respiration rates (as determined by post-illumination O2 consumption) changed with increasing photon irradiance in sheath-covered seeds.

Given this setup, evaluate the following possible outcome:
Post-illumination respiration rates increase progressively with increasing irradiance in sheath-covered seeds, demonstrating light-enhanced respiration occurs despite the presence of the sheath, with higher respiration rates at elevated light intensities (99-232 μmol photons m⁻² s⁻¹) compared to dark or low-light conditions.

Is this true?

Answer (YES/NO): NO